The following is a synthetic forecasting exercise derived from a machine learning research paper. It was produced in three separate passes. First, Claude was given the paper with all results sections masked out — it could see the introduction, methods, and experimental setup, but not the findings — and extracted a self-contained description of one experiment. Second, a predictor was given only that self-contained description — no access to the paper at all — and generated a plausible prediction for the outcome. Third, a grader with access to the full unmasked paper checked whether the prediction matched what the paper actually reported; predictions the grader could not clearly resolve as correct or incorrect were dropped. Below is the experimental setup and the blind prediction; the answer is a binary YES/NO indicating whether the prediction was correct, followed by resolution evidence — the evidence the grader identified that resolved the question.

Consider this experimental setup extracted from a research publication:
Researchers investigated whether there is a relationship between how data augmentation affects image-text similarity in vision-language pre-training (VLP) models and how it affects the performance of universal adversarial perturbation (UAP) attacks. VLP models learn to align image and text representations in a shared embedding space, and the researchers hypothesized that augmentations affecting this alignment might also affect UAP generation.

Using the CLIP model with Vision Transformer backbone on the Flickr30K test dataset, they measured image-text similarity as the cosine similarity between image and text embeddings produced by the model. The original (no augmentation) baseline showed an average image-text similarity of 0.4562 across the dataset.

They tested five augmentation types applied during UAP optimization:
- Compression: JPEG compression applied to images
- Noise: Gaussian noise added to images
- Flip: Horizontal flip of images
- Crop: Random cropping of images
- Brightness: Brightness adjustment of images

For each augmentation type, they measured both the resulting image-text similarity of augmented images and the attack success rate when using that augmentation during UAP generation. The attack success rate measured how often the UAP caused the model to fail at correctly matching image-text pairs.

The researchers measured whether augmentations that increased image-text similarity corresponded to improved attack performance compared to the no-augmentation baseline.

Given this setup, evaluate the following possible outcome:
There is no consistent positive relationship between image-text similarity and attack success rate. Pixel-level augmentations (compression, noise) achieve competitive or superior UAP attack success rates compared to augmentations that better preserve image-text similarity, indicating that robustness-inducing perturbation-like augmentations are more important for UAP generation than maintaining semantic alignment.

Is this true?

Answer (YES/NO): NO